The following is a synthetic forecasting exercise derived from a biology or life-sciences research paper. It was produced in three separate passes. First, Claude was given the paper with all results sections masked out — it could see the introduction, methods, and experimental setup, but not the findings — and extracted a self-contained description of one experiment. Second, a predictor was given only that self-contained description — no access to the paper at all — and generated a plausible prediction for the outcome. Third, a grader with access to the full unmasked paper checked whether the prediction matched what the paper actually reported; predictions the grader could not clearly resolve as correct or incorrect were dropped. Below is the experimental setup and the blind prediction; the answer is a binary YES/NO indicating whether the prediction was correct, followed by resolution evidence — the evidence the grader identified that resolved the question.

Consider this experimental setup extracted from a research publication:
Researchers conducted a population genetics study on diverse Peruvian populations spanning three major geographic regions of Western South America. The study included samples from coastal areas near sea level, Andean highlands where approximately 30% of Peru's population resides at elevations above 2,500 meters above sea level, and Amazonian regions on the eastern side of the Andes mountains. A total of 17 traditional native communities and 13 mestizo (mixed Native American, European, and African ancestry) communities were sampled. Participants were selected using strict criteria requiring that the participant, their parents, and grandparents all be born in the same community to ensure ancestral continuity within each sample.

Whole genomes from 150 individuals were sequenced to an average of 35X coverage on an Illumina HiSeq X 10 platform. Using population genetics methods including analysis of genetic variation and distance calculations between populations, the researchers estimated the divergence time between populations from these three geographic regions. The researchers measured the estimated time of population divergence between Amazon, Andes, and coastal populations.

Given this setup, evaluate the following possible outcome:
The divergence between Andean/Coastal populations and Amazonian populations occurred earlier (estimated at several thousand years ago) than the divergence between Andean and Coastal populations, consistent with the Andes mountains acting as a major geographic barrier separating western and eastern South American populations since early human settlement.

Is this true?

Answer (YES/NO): NO